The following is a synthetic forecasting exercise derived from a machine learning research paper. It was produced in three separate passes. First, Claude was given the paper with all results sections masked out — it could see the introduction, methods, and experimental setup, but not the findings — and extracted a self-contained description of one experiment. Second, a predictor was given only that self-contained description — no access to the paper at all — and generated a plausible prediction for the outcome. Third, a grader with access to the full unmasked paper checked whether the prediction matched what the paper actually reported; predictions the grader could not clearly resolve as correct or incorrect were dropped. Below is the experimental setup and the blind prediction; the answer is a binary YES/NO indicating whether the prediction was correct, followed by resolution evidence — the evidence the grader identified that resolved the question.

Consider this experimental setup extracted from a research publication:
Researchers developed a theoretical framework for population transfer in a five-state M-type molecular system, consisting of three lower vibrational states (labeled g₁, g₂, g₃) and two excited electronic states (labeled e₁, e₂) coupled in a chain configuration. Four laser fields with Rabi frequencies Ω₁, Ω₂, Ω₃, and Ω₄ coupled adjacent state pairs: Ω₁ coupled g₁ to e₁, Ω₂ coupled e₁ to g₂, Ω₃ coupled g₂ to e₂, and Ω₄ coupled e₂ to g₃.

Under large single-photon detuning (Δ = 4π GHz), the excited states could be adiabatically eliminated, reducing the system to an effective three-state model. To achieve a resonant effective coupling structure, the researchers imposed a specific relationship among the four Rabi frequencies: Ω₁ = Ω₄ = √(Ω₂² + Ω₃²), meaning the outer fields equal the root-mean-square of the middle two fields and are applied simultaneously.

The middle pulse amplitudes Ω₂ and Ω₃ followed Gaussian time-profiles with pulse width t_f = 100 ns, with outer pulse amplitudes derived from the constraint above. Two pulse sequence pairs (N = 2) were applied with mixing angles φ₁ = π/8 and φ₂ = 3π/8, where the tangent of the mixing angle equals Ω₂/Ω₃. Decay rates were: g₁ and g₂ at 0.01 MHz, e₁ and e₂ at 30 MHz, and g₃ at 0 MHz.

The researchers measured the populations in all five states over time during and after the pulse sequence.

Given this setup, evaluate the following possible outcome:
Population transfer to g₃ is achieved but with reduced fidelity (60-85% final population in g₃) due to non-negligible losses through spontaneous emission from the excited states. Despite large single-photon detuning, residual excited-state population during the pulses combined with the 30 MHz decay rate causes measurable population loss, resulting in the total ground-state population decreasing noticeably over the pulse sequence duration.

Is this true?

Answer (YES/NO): NO